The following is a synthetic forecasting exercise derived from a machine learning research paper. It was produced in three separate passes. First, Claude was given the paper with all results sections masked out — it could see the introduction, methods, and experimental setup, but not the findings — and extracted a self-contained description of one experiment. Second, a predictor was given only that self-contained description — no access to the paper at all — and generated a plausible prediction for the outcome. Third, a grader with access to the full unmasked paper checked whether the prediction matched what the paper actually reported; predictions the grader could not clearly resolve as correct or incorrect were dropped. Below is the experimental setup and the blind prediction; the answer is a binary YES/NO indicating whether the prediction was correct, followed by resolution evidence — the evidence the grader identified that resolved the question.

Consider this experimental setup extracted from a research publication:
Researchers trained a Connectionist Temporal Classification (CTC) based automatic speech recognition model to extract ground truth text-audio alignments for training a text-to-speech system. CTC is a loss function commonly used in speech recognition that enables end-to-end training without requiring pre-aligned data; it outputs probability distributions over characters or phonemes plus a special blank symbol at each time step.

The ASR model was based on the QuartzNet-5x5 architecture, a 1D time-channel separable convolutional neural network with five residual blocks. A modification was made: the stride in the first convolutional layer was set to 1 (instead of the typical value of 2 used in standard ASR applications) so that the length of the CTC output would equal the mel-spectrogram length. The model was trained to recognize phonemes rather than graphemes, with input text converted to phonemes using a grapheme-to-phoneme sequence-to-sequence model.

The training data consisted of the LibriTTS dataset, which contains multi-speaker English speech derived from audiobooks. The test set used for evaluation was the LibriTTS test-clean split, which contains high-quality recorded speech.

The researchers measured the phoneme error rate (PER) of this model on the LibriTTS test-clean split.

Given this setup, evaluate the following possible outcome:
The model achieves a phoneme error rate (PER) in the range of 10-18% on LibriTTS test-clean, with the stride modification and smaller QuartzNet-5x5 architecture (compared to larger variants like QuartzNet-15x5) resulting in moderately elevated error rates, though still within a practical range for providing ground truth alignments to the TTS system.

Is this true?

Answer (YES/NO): NO